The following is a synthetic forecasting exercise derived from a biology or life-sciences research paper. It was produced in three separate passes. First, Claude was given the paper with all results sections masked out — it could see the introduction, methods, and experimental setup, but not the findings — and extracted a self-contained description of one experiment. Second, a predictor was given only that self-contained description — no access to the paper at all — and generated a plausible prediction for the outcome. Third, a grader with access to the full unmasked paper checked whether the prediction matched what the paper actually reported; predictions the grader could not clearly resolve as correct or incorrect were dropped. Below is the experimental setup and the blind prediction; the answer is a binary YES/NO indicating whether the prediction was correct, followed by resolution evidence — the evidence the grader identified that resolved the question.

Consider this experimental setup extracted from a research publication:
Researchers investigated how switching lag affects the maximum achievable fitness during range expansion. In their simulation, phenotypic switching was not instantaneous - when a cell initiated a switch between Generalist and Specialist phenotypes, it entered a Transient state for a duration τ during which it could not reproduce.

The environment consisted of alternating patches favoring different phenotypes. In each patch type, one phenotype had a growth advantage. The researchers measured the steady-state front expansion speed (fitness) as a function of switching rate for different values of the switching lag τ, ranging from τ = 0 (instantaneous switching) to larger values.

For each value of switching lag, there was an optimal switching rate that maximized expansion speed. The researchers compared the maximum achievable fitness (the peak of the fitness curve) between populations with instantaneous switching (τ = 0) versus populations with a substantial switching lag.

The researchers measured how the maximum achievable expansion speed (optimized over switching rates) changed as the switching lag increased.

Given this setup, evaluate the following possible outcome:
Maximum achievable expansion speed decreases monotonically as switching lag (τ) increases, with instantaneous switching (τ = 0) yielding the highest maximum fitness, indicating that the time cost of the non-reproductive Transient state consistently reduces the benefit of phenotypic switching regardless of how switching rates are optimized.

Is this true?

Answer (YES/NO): YES